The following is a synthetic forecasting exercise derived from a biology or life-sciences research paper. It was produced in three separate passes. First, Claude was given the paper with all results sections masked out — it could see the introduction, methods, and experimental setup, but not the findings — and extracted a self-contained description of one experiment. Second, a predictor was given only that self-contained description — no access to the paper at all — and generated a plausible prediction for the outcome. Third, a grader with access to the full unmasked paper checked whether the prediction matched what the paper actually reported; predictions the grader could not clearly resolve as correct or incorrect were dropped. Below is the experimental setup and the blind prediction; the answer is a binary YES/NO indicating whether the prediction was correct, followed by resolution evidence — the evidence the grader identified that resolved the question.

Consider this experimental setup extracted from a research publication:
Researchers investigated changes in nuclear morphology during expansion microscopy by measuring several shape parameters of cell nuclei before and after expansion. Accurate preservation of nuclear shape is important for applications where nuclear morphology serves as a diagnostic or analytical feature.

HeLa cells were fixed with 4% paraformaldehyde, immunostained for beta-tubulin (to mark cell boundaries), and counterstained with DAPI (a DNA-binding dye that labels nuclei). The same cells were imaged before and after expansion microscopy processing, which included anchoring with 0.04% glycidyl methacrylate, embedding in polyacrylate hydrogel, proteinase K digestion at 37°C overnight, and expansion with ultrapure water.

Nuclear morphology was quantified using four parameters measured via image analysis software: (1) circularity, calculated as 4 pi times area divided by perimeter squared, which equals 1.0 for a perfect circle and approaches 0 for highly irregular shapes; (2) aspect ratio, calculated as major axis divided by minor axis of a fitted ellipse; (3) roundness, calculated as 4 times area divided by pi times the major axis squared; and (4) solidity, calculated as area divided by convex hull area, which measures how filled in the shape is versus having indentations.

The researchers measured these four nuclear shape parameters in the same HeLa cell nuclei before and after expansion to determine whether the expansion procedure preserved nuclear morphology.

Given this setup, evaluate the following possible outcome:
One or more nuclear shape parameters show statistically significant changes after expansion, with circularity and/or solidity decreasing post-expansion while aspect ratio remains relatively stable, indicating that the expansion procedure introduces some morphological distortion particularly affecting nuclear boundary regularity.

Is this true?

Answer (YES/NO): NO